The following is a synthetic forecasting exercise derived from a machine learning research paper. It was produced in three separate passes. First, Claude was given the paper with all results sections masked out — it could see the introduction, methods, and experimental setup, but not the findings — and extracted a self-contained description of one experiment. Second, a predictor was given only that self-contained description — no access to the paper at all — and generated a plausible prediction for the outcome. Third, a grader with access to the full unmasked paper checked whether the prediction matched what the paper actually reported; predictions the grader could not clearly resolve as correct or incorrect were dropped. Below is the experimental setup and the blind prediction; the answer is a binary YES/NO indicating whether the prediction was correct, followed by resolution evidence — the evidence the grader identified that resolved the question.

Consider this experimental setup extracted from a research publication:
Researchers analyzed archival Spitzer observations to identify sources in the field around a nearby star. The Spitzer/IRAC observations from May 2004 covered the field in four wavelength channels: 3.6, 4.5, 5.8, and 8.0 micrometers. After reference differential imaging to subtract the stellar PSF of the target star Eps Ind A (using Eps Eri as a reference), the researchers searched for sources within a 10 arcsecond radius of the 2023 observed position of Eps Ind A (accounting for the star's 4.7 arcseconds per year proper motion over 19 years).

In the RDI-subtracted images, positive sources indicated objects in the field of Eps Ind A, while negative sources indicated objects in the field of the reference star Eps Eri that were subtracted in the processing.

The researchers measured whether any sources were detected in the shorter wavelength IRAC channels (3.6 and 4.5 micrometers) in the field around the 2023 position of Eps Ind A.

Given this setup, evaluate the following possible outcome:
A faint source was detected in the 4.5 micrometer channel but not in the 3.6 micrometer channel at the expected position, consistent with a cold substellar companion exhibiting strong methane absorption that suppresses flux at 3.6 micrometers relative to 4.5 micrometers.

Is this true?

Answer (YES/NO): NO